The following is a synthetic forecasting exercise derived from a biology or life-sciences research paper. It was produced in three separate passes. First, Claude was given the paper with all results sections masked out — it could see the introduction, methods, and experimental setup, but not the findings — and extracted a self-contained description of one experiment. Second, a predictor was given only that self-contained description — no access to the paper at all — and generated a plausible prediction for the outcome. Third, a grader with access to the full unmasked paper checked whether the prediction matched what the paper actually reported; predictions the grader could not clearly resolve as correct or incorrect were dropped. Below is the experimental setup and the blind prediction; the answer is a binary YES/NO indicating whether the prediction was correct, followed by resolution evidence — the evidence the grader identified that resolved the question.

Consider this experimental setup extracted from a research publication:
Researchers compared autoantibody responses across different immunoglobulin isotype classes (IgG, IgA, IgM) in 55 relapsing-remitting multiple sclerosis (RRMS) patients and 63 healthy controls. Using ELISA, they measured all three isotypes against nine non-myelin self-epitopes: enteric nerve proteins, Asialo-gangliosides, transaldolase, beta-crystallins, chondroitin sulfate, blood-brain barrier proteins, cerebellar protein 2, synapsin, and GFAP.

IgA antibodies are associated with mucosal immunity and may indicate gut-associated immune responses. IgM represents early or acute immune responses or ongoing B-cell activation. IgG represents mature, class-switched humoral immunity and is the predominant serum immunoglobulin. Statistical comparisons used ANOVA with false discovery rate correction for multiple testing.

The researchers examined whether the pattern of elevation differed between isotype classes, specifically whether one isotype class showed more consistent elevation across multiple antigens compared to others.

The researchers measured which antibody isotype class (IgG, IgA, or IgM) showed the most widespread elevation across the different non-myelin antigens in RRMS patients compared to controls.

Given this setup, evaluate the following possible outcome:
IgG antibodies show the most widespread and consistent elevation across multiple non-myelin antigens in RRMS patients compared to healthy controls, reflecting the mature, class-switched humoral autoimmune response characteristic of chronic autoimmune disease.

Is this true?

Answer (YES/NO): YES